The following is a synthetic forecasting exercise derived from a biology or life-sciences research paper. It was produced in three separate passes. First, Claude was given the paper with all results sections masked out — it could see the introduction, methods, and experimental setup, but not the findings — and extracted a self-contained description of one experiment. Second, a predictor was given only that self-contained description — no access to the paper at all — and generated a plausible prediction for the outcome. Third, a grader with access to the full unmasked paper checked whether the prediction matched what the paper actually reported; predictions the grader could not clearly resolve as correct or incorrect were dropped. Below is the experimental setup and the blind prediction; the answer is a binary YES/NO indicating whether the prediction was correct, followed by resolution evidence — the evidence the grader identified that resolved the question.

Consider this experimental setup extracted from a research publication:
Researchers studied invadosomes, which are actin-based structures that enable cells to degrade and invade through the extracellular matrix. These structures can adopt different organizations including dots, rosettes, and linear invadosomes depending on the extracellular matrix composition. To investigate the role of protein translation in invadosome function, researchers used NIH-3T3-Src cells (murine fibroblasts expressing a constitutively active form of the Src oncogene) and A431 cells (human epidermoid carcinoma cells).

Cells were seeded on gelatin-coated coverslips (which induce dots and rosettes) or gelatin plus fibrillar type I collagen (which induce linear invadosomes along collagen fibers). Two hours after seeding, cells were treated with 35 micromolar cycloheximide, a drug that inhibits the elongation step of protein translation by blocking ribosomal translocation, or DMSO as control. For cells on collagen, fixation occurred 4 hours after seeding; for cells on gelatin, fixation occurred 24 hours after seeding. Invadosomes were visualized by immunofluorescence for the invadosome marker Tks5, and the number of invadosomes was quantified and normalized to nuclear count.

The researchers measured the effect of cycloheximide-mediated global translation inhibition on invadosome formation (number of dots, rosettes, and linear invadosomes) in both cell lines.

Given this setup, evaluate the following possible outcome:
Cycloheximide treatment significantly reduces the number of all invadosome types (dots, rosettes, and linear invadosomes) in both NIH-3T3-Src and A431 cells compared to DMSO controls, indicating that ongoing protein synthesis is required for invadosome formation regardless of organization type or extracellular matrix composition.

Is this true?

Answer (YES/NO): NO